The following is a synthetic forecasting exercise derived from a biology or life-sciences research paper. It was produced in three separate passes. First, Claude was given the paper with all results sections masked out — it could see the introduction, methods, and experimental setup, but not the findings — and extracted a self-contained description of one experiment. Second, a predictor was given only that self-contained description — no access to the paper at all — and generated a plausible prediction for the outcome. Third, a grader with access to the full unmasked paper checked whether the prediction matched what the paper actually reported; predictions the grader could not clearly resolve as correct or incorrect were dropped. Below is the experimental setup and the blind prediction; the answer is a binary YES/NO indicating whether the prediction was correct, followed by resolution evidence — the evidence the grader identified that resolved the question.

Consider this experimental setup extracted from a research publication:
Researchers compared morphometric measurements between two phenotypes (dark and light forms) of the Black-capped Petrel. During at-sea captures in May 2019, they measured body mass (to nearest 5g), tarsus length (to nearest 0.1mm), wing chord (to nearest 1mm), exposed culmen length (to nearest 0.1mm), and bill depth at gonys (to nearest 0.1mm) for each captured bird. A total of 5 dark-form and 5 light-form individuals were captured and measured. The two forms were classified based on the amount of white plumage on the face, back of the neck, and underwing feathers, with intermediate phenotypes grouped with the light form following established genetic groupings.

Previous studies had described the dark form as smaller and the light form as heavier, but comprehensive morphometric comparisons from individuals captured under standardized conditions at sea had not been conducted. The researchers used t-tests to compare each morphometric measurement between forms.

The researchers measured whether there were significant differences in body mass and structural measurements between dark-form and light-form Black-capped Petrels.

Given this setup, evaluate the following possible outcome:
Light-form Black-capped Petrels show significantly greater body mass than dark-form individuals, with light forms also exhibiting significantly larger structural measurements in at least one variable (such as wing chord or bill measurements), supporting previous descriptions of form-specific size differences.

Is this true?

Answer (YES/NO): NO